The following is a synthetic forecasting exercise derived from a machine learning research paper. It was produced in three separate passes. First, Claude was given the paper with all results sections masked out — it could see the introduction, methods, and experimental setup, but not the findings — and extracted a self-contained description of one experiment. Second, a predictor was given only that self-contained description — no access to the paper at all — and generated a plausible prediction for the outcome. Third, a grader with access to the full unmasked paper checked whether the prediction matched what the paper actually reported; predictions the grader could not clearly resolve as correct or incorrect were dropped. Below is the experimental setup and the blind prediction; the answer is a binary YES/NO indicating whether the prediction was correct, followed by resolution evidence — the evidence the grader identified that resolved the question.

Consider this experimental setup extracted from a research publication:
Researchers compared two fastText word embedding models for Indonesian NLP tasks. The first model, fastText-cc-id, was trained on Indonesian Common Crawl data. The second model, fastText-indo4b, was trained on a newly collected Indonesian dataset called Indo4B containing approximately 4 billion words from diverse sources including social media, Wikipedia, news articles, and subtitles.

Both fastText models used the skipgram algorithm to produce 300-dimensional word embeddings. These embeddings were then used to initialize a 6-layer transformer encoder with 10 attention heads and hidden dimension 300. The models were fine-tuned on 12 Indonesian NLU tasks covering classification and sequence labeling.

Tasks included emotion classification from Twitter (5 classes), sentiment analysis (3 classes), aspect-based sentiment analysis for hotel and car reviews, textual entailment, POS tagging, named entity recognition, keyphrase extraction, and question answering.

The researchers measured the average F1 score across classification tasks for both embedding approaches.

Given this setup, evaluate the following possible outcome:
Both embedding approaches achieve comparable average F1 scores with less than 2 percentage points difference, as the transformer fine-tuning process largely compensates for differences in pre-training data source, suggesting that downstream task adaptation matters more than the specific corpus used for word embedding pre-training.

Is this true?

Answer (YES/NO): NO